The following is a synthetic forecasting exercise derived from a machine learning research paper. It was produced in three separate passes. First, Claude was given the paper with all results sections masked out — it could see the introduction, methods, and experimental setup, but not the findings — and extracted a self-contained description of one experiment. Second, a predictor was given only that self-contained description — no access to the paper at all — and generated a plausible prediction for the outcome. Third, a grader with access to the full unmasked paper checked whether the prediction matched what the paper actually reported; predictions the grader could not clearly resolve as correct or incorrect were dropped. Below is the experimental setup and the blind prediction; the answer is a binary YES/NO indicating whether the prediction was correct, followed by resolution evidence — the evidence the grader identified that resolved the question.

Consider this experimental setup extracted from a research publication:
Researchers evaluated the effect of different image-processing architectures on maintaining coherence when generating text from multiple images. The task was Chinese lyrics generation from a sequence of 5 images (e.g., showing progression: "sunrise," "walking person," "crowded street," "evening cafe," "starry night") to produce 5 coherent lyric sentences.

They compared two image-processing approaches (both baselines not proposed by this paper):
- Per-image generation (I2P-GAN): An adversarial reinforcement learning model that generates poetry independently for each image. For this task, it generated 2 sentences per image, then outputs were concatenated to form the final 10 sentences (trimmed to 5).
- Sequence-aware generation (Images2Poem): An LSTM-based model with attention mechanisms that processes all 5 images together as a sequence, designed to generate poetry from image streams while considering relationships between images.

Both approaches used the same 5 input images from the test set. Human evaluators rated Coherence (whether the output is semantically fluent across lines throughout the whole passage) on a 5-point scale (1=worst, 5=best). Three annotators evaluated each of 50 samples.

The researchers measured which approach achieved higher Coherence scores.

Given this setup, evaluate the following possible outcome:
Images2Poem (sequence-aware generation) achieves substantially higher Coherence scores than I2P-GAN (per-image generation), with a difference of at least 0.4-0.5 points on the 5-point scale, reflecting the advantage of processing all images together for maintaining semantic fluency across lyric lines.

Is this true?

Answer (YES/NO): NO